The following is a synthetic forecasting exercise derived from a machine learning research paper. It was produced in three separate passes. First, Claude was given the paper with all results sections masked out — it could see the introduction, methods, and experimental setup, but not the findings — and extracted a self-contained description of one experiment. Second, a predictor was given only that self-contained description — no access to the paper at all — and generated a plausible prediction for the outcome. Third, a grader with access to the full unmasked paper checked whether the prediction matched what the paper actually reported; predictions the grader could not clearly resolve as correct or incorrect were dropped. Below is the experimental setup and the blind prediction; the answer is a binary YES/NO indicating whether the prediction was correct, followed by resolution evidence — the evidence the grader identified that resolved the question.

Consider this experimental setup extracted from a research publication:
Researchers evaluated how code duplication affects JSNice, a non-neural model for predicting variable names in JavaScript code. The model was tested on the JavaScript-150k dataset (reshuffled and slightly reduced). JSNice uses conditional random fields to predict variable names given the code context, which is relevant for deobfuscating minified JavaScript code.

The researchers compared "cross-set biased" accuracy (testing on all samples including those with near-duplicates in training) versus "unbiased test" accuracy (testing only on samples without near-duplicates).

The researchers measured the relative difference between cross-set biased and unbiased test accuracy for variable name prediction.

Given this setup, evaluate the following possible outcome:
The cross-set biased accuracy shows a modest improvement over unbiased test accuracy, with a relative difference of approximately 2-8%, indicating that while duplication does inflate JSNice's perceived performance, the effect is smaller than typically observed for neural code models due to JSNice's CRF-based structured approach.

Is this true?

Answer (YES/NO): NO